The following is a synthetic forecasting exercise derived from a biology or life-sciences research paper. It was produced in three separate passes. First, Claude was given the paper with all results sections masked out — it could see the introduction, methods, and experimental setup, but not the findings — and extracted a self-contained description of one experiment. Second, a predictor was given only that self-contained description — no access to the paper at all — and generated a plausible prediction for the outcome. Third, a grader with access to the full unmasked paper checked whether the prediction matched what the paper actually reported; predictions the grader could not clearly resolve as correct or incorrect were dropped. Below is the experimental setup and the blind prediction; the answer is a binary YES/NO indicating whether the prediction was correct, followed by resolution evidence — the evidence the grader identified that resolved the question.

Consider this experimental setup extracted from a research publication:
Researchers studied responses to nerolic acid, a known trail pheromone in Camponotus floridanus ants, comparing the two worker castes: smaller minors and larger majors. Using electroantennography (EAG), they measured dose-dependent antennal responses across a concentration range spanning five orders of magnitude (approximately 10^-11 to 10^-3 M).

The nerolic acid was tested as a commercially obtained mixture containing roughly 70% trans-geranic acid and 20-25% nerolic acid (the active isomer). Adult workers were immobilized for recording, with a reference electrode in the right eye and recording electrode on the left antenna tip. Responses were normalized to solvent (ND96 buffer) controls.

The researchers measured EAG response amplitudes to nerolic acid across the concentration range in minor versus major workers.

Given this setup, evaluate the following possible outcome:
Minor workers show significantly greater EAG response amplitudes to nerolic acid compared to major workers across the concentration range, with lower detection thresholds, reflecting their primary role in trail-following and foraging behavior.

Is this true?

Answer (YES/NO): YES